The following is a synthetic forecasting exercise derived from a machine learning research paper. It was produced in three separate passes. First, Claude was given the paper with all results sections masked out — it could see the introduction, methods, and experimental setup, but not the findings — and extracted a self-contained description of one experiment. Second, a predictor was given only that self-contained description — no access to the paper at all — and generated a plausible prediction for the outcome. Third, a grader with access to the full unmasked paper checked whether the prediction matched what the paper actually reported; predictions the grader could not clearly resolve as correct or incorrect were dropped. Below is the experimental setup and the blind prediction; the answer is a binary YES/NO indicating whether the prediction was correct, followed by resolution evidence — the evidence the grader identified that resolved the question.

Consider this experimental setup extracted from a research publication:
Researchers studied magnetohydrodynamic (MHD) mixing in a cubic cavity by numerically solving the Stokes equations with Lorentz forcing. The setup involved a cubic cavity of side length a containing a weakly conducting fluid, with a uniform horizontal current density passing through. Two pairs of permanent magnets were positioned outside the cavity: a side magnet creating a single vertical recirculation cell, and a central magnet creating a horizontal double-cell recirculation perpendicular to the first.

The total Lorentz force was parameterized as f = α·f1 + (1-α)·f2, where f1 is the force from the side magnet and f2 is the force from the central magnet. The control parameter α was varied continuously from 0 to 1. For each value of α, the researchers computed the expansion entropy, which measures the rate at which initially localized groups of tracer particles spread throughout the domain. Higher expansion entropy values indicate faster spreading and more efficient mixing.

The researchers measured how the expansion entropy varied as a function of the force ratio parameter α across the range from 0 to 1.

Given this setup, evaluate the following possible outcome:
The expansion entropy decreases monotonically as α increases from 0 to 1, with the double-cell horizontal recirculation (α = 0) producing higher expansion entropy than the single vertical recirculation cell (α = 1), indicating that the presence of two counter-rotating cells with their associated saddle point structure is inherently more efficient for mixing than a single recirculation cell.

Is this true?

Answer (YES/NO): NO